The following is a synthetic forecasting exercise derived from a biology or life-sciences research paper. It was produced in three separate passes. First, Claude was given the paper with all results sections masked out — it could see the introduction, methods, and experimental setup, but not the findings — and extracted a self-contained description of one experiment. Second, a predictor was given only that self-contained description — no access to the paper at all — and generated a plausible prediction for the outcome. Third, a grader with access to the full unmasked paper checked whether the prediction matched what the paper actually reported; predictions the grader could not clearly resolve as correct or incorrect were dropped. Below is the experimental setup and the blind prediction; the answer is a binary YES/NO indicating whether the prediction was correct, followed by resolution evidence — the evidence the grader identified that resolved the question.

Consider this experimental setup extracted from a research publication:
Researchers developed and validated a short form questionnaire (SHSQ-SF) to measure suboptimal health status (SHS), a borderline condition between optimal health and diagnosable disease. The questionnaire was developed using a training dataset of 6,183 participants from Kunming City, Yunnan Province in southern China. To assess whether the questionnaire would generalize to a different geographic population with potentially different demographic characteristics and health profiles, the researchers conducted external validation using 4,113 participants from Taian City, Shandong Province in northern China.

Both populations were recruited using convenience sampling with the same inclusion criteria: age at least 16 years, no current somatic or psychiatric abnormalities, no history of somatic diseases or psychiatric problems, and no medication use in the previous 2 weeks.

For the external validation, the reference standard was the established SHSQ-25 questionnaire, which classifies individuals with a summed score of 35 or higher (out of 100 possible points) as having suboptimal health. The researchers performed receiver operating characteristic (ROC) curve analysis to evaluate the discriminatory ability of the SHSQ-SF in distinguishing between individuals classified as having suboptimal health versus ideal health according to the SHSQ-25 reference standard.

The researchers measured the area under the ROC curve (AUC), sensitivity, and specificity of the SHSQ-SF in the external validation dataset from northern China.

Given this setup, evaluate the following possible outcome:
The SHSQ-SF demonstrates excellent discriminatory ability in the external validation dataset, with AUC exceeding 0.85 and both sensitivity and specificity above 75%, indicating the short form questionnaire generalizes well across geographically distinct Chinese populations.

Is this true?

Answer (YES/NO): YES